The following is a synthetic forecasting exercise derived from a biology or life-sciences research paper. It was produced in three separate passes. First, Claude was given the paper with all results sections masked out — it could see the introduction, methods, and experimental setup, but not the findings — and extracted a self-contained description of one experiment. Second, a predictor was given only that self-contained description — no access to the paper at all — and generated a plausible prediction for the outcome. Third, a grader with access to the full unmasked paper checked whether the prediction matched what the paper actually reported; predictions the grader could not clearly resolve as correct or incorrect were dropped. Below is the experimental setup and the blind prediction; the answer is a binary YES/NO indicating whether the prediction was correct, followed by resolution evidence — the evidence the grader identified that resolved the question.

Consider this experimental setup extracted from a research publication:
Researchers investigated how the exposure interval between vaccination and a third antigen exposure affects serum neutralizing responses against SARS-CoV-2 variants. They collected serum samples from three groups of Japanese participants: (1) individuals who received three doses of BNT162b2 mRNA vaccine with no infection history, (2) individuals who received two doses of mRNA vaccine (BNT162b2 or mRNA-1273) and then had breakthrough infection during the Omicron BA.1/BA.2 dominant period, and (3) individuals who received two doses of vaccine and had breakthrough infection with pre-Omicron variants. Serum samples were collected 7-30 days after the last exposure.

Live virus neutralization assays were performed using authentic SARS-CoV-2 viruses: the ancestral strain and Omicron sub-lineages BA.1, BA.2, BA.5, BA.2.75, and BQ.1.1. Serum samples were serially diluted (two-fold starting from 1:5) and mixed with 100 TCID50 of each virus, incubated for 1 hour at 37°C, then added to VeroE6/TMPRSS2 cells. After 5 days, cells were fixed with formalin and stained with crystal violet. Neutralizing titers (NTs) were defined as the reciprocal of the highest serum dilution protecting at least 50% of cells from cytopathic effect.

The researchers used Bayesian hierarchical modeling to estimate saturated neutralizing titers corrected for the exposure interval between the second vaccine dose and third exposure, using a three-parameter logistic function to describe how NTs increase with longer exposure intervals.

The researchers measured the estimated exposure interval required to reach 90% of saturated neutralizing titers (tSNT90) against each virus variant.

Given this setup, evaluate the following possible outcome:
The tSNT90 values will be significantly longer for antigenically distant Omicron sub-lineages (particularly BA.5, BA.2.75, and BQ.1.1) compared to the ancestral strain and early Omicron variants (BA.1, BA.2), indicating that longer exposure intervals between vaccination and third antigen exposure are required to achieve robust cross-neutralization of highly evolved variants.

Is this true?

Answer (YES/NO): YES